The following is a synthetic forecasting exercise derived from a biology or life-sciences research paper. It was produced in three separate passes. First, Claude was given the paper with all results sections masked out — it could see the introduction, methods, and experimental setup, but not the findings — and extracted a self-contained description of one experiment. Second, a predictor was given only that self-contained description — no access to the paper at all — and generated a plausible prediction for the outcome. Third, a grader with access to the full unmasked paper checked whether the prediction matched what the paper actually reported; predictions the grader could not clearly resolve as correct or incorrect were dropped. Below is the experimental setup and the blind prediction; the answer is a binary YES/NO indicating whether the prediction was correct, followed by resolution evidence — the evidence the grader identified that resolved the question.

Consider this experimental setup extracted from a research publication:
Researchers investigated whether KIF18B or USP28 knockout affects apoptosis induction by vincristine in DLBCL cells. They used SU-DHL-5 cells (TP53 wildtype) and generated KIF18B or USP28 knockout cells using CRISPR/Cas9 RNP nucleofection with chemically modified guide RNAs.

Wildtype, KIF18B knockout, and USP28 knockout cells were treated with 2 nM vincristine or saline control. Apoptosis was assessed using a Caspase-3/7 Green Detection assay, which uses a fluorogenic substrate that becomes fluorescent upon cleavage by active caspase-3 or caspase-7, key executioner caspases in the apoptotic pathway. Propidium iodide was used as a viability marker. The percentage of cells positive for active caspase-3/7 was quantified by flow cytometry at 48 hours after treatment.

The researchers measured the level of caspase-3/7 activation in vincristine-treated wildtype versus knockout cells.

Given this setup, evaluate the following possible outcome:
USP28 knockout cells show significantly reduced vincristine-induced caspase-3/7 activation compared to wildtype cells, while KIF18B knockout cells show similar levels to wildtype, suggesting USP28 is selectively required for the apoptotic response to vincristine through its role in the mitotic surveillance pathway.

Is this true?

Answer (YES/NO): NO